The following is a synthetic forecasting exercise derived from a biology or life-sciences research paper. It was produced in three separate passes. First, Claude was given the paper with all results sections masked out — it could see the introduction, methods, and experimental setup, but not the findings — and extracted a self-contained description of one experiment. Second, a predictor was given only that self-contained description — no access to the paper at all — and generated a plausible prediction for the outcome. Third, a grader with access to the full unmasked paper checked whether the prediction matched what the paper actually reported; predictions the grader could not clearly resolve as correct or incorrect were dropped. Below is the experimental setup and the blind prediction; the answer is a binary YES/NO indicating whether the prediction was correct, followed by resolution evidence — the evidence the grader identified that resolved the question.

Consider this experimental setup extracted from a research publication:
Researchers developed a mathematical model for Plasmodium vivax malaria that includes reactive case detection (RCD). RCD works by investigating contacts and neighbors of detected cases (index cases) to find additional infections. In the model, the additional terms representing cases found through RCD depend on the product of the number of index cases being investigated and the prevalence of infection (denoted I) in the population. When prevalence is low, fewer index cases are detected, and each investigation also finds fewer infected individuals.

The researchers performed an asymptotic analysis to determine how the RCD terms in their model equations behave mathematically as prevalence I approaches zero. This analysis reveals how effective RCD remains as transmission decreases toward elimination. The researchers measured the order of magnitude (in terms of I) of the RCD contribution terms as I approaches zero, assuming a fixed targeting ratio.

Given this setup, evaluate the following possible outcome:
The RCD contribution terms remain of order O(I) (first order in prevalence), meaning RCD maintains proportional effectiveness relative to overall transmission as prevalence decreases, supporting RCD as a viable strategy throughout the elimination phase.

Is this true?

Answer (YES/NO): NO